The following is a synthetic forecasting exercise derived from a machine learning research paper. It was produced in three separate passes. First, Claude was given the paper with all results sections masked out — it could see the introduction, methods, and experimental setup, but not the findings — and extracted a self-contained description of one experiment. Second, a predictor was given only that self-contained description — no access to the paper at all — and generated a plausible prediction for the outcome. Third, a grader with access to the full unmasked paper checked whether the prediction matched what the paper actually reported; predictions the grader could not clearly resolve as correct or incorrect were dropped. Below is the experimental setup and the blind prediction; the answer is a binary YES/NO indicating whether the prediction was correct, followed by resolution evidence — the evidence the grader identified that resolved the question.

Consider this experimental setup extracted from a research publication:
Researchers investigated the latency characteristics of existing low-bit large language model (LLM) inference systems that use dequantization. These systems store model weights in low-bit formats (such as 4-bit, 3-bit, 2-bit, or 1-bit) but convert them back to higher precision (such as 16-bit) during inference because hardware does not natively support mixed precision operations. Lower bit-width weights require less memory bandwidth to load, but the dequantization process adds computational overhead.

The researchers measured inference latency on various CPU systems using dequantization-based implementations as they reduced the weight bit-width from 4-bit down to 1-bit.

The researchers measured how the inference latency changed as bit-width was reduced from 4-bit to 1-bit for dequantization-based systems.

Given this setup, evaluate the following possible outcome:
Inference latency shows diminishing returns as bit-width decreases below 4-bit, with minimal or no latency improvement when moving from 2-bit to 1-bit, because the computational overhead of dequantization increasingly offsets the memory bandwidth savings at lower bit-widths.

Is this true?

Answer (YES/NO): NO